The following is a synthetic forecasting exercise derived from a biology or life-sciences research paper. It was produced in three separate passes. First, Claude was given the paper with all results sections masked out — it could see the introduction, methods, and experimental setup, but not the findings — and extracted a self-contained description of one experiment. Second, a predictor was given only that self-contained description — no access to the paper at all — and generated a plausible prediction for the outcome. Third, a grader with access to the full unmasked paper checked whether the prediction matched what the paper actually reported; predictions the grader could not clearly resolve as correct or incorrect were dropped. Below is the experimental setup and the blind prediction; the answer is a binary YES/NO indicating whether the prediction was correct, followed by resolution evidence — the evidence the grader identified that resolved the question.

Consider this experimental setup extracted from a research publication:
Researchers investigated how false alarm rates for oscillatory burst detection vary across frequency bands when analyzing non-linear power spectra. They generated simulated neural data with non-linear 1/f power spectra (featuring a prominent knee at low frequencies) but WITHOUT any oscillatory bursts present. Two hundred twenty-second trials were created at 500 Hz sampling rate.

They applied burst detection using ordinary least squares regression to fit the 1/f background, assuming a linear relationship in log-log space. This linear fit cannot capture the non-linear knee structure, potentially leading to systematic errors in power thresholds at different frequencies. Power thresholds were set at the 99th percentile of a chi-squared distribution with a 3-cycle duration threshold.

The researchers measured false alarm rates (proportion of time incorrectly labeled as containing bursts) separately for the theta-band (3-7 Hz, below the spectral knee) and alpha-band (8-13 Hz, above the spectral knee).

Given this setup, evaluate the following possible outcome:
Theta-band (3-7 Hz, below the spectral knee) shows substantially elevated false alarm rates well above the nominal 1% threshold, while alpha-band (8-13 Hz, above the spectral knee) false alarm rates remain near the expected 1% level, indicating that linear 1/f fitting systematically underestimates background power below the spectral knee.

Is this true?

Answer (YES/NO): NO